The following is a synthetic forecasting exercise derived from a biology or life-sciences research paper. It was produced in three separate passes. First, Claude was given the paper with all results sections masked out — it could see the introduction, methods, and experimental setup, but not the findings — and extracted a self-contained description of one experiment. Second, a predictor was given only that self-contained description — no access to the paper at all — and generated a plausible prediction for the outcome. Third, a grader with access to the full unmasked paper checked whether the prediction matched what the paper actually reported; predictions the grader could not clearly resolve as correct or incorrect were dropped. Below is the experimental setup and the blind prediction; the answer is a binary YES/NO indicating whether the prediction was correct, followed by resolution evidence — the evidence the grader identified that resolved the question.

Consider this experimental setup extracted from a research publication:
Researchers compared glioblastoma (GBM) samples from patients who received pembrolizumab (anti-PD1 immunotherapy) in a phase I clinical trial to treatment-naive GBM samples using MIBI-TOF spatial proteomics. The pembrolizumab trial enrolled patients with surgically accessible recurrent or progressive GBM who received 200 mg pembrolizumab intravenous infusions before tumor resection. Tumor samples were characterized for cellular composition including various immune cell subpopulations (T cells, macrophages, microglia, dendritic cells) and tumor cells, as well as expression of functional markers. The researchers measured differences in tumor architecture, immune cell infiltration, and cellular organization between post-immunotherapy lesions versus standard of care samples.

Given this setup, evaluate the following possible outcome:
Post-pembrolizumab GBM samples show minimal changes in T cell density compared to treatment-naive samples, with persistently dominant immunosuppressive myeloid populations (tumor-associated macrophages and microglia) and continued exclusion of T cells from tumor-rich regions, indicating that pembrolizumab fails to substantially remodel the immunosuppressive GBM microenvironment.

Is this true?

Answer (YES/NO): YES